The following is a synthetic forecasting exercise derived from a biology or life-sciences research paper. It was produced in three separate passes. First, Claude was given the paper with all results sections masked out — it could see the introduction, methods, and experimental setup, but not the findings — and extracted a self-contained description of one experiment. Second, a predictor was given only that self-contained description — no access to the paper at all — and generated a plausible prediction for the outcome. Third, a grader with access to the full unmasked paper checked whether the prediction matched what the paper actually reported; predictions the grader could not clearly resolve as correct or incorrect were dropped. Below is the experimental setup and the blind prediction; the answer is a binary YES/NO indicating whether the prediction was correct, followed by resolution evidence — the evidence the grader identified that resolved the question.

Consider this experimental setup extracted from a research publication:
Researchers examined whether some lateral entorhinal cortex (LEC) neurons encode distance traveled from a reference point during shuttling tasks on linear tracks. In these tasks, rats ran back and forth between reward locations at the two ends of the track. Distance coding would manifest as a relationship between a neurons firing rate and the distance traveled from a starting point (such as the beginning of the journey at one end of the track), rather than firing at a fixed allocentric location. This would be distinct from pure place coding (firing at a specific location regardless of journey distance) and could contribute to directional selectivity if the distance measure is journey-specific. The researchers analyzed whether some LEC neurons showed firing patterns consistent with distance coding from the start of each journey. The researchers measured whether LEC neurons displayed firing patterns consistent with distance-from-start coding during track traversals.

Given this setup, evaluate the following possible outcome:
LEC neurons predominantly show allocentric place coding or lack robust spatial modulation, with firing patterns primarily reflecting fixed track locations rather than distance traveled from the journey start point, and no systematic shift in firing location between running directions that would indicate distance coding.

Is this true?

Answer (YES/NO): NO